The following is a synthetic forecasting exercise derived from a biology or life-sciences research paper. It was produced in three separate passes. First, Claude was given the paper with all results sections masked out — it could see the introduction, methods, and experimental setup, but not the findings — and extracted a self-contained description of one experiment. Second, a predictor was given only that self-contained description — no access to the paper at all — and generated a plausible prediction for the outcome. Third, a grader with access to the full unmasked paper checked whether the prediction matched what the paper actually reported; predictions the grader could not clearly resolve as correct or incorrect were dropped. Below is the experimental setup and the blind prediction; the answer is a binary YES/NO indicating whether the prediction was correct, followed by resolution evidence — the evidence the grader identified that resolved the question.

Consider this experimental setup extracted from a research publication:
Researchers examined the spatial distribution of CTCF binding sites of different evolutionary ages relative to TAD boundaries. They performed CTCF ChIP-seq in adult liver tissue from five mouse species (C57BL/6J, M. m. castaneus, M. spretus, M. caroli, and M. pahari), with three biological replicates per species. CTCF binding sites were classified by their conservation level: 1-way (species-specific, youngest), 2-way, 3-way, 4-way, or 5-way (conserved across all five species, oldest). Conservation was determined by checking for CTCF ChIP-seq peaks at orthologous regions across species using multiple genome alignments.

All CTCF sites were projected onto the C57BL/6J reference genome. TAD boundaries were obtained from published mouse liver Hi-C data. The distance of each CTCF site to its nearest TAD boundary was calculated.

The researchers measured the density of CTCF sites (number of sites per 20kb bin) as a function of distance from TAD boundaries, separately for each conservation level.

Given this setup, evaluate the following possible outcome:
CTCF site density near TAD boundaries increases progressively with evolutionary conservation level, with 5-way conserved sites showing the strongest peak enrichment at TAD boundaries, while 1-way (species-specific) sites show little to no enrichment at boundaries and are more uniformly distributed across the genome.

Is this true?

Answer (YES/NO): NO